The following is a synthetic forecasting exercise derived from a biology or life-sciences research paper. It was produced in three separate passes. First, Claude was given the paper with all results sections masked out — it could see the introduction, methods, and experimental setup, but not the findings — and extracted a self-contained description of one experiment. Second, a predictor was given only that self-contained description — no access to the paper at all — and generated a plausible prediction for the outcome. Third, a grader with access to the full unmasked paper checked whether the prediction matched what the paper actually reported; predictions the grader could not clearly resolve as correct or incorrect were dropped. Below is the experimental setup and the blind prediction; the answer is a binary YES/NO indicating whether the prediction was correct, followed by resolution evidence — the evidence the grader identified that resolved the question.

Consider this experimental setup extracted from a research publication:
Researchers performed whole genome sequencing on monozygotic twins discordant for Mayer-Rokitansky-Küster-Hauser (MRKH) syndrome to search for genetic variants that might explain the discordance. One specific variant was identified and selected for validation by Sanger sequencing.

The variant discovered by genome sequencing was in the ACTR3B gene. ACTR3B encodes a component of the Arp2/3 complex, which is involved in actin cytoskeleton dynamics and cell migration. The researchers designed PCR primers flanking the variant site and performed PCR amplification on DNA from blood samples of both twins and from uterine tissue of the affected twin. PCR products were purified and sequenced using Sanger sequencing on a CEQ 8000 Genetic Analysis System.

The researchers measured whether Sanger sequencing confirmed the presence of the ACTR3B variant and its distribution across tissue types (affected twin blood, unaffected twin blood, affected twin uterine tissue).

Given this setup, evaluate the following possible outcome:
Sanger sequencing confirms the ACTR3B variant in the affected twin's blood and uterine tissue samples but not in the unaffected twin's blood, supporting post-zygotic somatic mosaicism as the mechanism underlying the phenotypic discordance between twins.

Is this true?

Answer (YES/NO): YES